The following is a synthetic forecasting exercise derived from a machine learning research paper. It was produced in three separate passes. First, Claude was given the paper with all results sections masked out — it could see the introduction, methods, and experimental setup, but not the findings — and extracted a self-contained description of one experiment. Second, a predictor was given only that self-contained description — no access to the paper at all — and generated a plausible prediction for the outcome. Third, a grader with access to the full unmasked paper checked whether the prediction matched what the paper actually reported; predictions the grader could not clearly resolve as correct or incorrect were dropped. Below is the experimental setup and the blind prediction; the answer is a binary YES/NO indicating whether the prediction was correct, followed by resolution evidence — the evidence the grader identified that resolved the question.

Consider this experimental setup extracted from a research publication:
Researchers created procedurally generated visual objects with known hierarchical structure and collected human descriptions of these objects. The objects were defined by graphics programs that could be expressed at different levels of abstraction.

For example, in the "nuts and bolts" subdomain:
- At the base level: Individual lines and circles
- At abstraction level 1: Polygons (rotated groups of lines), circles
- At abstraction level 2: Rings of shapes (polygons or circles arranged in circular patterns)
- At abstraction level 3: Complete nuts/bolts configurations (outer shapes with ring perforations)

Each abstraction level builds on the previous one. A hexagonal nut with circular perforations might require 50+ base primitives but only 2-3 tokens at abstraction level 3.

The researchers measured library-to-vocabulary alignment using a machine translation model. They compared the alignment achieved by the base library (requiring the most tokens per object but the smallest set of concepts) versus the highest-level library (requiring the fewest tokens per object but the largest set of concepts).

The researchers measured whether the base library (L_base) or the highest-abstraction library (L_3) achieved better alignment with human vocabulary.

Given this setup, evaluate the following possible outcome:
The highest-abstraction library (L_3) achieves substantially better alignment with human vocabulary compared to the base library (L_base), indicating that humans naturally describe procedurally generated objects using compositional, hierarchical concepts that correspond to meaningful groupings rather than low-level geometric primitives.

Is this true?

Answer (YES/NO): NO